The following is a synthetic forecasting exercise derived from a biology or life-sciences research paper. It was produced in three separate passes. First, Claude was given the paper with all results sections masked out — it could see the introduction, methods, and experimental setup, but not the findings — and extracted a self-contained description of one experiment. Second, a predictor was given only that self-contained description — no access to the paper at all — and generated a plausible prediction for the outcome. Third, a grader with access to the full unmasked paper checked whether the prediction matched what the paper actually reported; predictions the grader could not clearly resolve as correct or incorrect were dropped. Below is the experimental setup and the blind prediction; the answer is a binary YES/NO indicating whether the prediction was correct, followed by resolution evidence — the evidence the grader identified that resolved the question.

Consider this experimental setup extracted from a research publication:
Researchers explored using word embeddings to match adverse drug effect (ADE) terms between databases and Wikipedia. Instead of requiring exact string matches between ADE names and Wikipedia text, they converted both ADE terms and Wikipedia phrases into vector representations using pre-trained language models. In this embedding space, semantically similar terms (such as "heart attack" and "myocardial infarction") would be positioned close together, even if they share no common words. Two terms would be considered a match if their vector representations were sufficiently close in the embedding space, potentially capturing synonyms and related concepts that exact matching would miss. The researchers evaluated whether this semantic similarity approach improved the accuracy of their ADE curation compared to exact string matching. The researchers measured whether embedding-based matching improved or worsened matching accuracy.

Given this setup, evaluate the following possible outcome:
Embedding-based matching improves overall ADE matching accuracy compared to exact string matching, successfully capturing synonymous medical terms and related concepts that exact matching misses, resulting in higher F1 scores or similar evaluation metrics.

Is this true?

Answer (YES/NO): NO